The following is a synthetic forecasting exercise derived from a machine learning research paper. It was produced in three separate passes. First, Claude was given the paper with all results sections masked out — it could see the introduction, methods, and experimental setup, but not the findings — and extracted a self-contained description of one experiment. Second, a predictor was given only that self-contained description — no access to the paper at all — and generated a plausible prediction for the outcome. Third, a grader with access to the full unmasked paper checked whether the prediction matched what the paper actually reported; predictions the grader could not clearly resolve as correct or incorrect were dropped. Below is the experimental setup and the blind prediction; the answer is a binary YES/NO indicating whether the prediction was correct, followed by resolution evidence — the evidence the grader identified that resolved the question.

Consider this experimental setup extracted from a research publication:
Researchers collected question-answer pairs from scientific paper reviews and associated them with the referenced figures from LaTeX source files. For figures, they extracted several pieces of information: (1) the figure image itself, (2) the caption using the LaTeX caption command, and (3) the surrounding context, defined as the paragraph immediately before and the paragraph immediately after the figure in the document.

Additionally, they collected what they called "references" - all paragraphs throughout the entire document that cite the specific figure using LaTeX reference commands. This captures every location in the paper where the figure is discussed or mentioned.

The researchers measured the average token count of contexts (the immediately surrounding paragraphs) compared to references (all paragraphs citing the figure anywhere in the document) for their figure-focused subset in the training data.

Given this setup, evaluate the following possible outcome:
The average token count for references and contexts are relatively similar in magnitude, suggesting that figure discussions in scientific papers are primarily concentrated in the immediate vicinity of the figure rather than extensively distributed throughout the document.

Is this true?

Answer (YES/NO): YES